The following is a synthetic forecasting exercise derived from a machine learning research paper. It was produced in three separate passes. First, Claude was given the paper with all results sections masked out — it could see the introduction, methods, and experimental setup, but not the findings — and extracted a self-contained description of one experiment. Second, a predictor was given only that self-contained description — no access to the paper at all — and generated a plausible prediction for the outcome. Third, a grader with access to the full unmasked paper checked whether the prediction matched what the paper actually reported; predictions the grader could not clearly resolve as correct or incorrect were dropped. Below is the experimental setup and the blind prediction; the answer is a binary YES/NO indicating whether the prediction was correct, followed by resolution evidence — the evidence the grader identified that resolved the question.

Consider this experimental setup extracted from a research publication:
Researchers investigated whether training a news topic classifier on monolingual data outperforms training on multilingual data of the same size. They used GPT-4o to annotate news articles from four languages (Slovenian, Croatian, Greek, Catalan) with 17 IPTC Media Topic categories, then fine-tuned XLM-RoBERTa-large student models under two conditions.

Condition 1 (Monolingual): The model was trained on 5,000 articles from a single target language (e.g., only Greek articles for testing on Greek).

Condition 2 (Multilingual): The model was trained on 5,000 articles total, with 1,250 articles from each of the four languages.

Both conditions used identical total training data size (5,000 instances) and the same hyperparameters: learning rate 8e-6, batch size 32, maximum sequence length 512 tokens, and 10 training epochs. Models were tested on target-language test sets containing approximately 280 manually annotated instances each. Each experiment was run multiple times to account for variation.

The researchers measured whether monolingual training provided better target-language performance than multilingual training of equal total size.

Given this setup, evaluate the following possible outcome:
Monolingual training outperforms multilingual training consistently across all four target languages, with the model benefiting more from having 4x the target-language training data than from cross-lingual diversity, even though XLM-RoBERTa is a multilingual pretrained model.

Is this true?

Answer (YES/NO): NO